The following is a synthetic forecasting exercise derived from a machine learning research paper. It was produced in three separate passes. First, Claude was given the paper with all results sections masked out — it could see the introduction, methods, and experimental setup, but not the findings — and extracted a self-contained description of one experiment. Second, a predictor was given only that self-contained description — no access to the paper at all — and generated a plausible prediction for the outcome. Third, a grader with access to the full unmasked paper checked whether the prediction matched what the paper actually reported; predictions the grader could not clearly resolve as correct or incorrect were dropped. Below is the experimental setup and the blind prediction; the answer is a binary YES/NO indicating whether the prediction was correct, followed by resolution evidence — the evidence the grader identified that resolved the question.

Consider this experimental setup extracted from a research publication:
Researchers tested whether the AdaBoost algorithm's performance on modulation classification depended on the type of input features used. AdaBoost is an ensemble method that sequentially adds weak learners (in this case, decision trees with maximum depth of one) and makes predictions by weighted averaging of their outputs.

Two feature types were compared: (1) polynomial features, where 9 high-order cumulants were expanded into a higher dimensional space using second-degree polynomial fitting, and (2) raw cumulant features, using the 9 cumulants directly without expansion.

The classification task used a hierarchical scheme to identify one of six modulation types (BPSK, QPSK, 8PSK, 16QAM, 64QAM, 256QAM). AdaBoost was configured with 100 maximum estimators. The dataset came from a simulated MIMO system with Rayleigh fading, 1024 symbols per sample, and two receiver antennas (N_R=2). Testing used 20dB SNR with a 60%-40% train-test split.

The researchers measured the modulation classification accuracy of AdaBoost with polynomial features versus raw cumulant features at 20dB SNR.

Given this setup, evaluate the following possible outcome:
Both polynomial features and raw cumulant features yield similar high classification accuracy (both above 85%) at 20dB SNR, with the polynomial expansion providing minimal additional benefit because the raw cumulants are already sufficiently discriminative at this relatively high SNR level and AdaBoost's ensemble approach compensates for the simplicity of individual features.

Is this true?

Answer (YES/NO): YES